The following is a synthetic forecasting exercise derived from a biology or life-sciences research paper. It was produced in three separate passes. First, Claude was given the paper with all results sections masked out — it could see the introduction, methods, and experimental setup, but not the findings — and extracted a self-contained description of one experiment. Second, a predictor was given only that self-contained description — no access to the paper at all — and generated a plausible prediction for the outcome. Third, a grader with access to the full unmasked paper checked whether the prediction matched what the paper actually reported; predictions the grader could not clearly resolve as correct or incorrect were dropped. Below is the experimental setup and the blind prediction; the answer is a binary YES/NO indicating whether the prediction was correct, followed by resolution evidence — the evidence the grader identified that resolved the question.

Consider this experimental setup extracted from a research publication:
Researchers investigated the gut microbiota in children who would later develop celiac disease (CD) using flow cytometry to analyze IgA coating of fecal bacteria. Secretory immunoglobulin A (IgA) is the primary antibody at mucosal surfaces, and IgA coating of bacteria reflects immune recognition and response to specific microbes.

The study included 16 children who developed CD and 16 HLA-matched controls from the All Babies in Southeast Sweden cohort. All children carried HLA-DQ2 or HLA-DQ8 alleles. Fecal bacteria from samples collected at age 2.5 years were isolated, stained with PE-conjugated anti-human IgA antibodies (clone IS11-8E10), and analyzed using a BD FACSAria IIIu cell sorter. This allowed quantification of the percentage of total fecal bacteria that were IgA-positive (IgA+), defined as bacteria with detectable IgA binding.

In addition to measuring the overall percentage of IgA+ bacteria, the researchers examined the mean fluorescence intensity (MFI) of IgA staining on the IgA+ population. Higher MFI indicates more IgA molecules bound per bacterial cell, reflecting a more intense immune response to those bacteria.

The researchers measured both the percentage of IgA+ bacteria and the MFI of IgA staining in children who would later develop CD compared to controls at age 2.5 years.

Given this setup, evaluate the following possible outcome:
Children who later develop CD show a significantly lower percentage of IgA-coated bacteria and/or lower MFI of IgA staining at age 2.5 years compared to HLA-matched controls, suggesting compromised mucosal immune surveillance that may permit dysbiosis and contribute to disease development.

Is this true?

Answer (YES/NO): NO